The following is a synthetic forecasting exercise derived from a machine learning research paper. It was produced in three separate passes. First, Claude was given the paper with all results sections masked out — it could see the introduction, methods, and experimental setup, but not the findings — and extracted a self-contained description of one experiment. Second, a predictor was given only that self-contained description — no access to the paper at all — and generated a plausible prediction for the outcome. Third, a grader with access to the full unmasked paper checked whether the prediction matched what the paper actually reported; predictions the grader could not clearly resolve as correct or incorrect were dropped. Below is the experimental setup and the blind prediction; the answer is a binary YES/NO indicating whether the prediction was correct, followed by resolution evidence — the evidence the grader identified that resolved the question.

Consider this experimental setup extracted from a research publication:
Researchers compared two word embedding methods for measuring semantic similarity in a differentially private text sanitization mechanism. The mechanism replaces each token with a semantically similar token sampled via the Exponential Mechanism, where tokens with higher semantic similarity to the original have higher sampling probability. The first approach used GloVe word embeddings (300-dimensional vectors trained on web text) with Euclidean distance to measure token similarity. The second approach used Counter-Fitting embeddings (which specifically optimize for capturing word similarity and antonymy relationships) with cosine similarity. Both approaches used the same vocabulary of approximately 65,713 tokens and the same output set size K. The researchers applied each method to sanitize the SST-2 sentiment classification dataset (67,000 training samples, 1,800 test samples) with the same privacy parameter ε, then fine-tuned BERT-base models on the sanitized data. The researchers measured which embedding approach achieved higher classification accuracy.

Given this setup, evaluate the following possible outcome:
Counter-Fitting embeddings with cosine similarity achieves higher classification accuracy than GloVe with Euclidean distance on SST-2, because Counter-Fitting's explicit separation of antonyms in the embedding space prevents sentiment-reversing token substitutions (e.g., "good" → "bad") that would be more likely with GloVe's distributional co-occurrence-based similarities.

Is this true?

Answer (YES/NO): NO